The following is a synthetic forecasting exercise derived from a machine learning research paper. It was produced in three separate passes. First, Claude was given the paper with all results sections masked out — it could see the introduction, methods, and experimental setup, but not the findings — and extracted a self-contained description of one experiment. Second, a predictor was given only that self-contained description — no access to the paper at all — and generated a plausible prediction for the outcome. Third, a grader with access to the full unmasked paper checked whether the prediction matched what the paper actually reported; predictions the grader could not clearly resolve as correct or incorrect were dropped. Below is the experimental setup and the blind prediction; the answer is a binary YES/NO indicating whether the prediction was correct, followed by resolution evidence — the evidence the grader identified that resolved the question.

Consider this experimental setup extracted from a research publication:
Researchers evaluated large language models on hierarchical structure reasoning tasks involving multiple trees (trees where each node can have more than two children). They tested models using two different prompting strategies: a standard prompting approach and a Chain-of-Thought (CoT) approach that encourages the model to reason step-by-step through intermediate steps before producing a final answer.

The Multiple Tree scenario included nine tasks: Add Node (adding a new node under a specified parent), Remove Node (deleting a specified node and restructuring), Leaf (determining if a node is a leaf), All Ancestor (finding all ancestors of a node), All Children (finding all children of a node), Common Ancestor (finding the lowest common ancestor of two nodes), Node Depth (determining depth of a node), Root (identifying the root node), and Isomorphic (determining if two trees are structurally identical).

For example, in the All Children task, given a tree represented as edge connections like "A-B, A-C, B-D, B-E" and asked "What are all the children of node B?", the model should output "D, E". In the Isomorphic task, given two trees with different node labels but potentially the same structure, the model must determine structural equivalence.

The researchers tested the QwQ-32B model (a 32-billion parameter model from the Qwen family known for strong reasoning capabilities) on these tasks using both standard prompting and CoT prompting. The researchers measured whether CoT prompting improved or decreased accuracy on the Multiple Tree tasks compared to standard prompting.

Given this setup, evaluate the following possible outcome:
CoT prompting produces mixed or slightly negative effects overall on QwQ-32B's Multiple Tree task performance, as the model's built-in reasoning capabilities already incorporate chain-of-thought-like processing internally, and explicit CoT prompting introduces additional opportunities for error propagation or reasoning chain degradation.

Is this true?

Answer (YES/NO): NO